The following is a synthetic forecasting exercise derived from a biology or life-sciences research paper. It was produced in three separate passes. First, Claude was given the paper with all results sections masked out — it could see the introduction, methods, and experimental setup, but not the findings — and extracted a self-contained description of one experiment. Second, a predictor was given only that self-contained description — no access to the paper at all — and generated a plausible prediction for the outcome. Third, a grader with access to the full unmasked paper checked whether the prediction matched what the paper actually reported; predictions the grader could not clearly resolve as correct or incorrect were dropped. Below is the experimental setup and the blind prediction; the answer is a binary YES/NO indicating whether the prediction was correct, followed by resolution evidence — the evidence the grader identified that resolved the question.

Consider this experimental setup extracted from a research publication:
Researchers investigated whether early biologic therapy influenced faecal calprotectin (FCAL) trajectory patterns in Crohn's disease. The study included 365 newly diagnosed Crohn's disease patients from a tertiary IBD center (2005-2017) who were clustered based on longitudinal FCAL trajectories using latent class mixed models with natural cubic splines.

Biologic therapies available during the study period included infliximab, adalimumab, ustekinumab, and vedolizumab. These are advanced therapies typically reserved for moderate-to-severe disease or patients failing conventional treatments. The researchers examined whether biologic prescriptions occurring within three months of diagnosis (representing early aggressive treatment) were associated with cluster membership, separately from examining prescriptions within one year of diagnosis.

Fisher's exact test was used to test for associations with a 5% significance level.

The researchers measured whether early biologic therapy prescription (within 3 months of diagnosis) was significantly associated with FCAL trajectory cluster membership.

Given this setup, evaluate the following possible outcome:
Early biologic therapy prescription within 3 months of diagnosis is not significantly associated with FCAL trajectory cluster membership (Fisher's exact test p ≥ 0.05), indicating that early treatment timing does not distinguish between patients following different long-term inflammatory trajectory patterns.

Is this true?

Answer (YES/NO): NO